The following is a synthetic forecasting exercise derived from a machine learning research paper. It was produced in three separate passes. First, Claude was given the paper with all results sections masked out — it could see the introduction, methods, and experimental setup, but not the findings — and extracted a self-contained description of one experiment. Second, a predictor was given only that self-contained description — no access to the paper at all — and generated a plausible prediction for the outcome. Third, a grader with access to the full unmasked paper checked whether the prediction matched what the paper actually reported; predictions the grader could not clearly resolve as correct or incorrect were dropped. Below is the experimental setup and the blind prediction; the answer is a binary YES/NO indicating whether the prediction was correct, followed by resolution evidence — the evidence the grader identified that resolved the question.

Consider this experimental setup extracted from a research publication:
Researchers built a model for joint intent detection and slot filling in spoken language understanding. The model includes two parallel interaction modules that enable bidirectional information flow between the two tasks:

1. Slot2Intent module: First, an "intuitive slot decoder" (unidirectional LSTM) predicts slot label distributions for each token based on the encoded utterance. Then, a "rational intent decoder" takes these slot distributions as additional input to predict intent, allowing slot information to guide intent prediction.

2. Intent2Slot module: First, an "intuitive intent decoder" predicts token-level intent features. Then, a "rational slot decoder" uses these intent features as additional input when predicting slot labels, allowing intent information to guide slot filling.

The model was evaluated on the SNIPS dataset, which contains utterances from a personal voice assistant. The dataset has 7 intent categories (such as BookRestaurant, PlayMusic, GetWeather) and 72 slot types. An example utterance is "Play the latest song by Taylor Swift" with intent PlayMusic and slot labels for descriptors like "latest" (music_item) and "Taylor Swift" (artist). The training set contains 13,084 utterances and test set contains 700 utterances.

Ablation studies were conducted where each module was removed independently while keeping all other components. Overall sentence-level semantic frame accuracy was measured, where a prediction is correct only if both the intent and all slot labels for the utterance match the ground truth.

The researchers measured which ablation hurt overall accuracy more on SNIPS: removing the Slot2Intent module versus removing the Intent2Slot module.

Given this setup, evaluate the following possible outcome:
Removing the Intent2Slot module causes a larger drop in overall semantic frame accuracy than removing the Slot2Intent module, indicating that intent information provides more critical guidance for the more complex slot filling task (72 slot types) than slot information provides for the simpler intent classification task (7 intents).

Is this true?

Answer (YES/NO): NO